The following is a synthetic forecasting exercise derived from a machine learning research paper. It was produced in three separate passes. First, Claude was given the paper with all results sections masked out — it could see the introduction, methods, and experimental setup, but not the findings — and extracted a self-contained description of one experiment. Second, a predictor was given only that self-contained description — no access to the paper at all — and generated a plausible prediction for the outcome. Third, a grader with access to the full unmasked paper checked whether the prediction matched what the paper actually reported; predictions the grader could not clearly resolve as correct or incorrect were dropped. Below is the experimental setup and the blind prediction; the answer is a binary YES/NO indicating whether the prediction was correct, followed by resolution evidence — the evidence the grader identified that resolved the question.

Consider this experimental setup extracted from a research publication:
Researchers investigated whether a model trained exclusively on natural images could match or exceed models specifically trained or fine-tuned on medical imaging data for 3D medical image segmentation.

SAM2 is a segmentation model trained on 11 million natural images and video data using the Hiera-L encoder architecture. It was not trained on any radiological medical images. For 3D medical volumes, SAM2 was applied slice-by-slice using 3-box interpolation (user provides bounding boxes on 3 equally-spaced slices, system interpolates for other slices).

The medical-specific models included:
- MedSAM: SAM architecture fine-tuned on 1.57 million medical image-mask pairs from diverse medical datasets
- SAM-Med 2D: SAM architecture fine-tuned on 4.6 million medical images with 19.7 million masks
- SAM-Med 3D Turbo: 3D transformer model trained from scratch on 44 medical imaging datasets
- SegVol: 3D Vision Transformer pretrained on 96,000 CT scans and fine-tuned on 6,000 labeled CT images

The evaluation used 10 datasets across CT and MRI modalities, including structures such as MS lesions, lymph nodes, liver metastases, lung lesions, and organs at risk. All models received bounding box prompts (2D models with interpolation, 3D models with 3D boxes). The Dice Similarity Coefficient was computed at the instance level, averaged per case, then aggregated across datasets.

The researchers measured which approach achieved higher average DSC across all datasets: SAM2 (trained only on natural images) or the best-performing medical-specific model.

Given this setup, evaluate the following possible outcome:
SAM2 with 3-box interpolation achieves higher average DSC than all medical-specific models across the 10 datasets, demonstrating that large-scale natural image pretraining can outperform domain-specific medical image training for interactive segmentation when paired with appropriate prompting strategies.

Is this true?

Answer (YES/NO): YES